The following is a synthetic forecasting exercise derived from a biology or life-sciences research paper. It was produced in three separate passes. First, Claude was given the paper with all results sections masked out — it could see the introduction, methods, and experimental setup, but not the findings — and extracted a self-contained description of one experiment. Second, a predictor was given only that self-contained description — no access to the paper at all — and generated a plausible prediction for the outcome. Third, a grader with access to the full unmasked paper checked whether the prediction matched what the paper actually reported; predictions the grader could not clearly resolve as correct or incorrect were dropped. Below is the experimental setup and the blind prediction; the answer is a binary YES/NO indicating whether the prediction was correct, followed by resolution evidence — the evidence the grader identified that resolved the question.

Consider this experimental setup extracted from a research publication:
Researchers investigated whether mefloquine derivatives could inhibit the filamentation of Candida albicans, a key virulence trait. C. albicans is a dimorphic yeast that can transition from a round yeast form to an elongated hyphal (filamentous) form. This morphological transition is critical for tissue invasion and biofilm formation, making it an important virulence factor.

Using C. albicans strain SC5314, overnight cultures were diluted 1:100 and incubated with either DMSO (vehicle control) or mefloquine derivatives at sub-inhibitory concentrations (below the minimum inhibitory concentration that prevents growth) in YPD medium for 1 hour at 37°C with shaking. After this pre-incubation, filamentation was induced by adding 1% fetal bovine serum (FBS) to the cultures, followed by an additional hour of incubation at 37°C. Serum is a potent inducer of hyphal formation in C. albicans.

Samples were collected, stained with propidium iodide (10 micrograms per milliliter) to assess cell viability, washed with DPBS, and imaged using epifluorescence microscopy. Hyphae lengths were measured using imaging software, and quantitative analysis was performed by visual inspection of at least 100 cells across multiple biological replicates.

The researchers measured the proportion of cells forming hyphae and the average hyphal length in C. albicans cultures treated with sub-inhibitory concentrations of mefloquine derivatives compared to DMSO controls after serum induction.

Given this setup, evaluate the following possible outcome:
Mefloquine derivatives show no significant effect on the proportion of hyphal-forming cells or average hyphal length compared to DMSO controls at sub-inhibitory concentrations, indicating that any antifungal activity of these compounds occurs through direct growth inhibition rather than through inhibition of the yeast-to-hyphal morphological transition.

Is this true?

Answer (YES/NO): NO